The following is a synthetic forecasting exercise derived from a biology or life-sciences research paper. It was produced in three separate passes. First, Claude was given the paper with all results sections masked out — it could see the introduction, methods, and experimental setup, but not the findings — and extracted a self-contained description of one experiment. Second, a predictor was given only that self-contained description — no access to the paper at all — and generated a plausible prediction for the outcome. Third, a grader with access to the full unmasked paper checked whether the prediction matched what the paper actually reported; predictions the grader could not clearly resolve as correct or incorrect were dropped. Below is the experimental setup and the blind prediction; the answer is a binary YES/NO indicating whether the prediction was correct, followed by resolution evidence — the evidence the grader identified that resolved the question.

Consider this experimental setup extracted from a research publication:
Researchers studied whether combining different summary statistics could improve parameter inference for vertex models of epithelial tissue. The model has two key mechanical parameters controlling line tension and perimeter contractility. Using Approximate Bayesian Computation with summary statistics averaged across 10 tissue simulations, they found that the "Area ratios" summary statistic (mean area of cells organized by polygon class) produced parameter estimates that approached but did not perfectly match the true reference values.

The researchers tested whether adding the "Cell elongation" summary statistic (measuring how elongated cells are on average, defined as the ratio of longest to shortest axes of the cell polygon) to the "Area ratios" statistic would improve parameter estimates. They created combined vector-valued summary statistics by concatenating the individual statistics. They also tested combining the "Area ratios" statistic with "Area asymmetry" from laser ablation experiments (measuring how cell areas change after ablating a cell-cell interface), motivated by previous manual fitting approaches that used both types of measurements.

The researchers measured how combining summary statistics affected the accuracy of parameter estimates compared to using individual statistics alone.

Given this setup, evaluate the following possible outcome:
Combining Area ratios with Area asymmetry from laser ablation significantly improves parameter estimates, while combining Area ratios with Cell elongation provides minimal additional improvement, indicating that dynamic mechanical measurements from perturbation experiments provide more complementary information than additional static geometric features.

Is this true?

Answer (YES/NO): NO